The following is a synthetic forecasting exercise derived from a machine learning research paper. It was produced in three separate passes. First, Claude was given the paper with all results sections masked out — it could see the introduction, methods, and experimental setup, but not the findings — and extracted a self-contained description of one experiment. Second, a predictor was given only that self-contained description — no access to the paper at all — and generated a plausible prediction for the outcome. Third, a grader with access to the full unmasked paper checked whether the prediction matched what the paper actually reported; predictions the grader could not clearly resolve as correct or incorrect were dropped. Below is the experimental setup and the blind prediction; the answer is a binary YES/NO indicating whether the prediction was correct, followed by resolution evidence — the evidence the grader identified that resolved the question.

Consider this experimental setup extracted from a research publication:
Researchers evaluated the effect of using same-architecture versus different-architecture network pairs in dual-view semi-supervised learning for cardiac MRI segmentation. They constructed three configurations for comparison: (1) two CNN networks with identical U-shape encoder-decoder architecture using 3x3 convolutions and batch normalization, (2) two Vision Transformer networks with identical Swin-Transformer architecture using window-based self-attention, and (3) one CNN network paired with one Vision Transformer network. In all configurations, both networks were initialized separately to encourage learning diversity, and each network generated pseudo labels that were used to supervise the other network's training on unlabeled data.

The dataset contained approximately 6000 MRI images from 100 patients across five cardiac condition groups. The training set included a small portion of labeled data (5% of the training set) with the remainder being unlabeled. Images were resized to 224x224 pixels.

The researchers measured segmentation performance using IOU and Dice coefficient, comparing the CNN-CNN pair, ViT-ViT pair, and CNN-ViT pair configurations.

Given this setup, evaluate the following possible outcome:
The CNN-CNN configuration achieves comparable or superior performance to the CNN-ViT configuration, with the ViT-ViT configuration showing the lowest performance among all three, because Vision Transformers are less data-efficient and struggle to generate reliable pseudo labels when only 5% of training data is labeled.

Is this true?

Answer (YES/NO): NO